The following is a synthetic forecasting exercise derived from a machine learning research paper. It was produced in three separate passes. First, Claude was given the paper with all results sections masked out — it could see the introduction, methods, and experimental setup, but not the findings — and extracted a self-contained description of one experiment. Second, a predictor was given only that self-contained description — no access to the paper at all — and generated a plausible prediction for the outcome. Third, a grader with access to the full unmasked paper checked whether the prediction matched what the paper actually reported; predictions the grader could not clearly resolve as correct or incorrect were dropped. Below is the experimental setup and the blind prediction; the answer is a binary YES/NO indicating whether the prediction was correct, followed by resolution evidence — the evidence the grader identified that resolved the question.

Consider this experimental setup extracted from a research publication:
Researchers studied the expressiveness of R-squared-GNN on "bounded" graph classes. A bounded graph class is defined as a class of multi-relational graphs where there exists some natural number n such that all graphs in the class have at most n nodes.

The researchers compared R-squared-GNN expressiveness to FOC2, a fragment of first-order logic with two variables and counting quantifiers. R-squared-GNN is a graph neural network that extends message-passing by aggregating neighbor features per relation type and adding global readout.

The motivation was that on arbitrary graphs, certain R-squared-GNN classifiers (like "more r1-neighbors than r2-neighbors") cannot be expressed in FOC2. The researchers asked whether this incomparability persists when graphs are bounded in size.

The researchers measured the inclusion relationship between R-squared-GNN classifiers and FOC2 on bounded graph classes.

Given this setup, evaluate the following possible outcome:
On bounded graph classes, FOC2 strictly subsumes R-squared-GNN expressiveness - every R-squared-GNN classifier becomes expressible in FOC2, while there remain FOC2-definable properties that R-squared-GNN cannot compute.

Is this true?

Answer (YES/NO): YES